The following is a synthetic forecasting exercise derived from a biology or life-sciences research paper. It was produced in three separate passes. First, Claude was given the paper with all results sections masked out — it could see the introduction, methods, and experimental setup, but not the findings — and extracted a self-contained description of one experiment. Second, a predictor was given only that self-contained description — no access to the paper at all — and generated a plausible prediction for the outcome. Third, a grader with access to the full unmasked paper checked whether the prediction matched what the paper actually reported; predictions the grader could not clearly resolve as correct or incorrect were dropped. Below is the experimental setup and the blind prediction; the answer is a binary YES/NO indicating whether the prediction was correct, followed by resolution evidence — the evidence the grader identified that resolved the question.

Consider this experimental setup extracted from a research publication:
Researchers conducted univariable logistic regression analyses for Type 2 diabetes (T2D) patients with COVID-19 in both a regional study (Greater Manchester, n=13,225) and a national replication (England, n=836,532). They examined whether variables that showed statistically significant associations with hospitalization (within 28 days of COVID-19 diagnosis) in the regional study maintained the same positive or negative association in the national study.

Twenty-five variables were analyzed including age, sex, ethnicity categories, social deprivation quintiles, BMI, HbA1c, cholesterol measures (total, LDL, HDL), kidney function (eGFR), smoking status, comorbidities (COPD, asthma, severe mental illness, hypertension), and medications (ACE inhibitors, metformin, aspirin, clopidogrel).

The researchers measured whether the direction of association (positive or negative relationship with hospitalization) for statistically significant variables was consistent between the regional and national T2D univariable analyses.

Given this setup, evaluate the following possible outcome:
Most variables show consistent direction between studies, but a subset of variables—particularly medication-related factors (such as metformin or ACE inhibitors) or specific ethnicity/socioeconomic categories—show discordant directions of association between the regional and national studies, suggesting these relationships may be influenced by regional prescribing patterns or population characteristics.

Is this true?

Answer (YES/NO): NO